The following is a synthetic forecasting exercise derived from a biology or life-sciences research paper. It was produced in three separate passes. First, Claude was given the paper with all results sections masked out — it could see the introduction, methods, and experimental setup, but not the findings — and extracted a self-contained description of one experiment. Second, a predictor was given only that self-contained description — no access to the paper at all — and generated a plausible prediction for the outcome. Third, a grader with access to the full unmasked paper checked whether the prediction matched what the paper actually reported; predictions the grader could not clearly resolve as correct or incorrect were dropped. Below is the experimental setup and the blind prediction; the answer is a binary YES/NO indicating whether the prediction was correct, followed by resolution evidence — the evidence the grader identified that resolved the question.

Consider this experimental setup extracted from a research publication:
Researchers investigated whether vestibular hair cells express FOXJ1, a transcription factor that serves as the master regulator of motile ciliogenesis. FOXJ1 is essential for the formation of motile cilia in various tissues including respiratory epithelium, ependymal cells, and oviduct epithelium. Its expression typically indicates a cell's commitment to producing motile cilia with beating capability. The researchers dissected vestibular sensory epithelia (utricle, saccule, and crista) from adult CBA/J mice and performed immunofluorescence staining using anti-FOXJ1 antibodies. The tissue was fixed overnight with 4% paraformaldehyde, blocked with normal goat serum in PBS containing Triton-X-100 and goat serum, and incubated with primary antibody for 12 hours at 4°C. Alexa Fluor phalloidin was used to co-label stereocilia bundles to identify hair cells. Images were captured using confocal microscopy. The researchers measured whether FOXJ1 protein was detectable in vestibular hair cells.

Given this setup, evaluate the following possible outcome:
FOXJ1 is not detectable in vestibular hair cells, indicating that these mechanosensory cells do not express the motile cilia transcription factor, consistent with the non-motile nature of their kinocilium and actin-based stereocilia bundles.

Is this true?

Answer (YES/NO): NO